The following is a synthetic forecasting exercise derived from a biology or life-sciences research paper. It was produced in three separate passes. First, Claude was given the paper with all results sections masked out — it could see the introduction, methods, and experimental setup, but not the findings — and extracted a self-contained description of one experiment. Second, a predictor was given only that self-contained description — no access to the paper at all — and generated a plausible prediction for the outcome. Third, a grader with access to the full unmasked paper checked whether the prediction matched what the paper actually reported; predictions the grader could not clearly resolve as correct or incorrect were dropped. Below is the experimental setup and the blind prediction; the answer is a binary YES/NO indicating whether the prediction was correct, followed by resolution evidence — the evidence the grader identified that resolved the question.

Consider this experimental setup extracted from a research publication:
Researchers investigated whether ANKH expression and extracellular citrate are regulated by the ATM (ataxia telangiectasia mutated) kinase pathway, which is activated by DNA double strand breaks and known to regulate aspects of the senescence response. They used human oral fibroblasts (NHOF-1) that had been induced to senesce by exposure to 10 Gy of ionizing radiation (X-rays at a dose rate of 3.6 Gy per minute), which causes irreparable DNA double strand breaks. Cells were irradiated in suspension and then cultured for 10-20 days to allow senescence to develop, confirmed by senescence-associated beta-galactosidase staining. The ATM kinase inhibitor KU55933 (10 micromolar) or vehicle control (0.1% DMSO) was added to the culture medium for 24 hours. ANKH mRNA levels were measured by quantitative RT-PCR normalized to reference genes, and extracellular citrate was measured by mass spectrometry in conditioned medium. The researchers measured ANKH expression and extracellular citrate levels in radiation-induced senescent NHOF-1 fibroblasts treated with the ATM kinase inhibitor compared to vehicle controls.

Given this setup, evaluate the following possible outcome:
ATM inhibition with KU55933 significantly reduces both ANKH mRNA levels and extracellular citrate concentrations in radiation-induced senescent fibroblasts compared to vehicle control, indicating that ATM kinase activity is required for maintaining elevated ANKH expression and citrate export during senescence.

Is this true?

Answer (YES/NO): NO